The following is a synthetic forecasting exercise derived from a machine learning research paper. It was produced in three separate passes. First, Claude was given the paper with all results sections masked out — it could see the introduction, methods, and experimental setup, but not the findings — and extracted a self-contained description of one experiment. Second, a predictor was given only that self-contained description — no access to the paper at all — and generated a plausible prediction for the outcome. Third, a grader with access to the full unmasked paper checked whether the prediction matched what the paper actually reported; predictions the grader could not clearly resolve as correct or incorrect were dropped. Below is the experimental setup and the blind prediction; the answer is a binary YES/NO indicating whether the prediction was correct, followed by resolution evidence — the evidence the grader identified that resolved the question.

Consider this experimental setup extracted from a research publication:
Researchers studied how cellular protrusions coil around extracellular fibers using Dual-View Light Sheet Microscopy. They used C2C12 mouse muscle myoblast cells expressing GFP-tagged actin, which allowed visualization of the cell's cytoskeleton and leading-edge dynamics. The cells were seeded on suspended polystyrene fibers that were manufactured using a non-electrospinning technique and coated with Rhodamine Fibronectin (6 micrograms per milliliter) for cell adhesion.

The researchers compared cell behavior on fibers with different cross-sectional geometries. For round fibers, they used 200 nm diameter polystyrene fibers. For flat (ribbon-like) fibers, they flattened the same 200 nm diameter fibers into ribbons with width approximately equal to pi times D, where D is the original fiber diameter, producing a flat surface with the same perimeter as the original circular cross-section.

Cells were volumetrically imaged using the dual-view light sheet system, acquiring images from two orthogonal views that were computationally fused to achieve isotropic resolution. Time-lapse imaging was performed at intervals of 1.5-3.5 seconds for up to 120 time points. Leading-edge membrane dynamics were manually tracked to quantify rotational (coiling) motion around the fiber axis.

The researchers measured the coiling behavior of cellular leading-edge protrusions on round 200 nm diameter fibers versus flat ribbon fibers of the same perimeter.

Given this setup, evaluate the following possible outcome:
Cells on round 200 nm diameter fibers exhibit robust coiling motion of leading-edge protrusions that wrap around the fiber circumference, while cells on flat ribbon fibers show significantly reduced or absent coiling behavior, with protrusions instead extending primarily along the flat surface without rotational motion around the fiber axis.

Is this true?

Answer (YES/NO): YES